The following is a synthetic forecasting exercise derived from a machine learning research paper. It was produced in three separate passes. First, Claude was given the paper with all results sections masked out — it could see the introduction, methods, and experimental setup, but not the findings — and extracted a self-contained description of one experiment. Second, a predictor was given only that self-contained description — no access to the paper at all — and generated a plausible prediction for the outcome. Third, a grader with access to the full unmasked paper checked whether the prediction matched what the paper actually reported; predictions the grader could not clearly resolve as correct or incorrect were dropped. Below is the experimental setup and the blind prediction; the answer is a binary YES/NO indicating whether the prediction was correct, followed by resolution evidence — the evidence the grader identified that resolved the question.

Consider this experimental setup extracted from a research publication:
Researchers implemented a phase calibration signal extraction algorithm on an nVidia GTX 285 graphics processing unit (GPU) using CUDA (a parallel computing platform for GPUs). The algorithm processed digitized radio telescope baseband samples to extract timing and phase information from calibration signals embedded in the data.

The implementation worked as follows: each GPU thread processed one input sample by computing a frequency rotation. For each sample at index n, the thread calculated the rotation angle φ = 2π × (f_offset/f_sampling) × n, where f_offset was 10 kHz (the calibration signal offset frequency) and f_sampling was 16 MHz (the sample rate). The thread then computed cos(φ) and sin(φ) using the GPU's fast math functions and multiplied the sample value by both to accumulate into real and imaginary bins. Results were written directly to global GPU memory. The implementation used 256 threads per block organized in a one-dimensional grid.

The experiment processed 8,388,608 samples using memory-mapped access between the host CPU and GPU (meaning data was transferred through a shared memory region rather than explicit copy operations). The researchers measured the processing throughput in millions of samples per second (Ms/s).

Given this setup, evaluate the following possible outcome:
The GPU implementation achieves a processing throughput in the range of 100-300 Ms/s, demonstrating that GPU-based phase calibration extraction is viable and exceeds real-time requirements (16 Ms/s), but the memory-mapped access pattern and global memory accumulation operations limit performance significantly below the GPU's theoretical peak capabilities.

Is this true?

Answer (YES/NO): YES